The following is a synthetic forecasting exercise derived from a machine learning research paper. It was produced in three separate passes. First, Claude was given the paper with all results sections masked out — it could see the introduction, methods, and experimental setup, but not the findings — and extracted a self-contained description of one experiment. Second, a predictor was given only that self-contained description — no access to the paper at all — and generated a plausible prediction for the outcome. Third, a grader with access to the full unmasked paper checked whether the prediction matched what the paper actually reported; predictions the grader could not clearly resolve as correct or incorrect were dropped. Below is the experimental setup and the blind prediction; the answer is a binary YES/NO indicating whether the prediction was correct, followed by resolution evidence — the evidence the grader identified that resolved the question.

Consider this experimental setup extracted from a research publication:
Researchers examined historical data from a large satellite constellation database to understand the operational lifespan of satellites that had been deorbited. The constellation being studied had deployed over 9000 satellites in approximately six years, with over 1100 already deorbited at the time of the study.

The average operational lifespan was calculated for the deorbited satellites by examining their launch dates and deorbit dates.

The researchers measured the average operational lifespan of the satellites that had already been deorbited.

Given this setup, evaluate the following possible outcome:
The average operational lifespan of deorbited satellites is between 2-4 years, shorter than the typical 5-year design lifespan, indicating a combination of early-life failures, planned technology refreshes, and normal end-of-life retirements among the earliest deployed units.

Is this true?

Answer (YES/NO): YES